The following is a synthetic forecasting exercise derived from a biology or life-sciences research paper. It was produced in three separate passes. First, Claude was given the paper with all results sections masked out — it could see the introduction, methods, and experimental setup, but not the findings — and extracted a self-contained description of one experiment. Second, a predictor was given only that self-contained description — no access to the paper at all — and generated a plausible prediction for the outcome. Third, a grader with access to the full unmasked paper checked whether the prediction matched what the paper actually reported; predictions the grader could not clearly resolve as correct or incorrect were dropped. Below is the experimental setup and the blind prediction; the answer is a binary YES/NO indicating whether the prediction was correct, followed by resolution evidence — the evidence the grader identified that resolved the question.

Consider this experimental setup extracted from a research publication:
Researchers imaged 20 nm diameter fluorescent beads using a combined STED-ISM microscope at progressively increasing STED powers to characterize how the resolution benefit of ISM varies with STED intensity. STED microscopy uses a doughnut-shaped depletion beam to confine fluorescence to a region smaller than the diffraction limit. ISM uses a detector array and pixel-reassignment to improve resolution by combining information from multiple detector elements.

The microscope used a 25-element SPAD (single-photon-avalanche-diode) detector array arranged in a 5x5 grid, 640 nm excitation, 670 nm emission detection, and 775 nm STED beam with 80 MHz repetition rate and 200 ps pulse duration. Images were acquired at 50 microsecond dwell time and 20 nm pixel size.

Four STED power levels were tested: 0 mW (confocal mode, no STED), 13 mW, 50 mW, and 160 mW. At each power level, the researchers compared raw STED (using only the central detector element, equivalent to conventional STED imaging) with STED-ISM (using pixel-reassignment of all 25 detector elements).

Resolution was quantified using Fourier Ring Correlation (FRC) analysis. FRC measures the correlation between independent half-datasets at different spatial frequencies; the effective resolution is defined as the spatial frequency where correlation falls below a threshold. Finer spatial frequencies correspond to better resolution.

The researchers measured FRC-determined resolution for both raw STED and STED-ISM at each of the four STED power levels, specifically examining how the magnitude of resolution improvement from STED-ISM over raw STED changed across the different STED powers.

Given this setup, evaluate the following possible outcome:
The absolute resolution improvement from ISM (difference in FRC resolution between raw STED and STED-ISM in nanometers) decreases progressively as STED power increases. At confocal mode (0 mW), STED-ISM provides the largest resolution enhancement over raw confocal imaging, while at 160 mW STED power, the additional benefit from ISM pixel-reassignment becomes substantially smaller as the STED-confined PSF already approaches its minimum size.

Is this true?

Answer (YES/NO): YES